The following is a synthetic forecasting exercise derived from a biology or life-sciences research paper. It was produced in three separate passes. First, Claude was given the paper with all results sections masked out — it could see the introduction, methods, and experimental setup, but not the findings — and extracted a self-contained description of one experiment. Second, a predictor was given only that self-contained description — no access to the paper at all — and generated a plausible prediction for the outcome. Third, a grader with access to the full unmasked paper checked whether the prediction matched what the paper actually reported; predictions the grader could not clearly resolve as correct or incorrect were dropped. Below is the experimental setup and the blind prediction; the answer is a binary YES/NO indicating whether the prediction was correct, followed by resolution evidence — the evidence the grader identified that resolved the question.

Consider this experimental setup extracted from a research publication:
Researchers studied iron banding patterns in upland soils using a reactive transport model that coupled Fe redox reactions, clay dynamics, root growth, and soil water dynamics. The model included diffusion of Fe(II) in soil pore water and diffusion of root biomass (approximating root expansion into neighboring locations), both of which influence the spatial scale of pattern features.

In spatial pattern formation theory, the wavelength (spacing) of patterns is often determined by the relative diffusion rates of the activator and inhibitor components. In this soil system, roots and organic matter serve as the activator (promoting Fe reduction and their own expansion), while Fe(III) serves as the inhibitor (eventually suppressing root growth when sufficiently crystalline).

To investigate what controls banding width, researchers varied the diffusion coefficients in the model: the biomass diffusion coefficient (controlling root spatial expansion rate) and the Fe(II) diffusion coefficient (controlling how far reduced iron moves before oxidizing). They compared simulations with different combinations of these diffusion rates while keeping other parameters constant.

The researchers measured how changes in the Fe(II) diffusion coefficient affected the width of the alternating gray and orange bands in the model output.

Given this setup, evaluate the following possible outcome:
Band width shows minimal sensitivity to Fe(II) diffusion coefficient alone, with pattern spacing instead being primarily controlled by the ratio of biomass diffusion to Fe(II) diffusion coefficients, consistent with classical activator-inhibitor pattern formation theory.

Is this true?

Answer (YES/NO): NO